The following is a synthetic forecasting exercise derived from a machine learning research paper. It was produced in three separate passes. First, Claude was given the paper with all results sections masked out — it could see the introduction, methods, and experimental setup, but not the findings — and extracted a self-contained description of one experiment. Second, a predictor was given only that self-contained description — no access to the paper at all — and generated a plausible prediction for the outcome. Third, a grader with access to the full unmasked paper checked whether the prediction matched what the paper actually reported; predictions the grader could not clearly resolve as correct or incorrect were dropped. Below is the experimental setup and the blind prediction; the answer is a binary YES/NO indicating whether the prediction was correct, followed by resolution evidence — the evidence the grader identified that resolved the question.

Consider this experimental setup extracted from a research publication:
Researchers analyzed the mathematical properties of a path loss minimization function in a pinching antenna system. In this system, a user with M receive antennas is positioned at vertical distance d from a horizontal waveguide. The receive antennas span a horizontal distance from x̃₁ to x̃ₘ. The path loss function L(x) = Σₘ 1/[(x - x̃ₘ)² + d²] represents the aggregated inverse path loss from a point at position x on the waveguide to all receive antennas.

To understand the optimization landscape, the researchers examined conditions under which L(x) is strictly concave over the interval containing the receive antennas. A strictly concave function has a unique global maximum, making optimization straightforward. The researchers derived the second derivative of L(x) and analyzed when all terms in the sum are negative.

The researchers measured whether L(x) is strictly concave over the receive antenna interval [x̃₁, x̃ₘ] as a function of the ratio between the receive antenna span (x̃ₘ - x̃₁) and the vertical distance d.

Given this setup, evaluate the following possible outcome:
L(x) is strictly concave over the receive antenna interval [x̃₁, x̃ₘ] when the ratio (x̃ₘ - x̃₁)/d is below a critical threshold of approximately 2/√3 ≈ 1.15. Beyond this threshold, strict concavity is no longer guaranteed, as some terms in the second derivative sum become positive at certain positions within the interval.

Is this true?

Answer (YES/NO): NO